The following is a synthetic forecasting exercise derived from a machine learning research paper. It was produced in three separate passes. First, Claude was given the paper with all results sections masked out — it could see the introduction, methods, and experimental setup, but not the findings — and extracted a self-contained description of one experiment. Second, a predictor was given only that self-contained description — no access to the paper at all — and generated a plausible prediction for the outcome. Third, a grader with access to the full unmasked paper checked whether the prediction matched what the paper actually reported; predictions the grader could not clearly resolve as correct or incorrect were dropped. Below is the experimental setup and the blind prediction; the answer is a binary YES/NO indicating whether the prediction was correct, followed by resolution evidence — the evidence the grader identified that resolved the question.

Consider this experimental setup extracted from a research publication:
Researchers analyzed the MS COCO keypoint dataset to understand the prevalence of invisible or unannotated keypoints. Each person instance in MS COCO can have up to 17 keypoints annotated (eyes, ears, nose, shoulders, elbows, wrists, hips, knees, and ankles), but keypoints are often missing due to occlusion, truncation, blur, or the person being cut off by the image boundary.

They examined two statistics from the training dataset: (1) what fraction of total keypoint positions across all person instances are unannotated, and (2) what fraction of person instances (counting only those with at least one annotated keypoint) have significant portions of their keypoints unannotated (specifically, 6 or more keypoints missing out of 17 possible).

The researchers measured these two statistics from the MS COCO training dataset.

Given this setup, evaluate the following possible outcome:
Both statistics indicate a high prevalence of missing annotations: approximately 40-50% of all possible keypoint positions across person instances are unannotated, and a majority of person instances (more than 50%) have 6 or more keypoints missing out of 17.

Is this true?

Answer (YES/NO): NO